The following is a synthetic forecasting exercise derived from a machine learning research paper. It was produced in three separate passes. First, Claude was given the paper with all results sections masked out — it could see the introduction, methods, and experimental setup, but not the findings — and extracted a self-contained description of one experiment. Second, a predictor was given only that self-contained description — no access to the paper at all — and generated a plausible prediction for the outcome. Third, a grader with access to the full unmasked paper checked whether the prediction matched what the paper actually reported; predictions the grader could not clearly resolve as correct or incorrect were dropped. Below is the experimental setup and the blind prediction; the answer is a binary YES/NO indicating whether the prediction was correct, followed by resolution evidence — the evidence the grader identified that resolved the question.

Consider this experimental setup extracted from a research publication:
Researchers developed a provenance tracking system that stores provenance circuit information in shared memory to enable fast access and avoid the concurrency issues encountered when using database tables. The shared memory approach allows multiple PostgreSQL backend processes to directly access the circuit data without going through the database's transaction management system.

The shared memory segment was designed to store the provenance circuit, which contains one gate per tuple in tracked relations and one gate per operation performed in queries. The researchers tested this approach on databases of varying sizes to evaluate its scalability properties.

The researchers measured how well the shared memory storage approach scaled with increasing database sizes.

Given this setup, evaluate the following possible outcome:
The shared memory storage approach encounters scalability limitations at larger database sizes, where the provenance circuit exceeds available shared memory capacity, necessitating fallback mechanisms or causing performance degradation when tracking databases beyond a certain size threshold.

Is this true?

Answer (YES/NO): YES